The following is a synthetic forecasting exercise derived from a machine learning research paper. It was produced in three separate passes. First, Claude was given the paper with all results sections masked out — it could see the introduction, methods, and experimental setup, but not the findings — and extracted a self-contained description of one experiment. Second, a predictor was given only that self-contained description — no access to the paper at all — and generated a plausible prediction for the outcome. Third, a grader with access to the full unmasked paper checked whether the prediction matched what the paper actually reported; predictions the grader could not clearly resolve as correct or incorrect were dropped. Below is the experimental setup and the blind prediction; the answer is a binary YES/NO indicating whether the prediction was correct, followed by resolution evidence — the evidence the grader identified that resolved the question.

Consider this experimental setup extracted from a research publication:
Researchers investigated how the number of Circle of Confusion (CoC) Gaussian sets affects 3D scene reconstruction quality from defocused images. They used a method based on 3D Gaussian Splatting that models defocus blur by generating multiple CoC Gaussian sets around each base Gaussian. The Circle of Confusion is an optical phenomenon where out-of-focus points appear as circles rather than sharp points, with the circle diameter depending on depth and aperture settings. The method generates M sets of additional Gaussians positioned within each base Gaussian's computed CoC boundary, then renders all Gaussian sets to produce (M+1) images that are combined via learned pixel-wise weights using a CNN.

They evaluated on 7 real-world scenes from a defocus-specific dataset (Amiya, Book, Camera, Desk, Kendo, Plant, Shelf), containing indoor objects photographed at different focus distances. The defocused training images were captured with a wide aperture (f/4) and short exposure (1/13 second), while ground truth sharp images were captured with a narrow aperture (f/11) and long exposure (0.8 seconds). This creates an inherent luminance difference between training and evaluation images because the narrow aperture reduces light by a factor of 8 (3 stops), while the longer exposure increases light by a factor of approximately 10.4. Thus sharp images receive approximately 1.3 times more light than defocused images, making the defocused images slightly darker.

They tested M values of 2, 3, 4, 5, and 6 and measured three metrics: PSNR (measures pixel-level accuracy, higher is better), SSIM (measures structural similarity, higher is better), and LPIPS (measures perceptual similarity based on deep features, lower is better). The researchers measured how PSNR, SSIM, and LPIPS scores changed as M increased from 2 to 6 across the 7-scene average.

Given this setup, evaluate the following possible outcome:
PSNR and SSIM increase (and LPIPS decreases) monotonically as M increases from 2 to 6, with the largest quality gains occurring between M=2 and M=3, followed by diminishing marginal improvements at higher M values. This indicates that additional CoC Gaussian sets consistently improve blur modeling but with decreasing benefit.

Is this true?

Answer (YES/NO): NO